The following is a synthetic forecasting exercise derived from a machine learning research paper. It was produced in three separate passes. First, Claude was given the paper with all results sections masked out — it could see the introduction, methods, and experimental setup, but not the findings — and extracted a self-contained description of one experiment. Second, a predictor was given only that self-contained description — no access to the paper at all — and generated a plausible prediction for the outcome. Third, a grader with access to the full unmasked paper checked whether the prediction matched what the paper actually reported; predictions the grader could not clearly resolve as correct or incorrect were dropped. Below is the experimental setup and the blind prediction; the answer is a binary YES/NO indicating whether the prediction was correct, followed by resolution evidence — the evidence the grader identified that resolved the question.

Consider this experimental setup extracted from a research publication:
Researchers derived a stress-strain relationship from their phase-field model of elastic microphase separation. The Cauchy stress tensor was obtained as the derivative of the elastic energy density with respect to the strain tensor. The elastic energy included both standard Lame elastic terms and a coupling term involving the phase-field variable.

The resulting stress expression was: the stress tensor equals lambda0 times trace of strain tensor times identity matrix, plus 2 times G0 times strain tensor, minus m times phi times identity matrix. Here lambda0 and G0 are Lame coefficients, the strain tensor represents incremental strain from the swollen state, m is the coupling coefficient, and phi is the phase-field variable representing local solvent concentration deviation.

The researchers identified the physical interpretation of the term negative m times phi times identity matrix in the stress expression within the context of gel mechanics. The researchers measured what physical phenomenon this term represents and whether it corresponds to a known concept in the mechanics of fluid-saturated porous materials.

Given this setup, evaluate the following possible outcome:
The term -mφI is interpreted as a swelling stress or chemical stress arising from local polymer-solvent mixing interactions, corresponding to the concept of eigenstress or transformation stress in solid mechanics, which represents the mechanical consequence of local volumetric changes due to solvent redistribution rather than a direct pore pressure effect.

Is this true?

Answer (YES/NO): NO